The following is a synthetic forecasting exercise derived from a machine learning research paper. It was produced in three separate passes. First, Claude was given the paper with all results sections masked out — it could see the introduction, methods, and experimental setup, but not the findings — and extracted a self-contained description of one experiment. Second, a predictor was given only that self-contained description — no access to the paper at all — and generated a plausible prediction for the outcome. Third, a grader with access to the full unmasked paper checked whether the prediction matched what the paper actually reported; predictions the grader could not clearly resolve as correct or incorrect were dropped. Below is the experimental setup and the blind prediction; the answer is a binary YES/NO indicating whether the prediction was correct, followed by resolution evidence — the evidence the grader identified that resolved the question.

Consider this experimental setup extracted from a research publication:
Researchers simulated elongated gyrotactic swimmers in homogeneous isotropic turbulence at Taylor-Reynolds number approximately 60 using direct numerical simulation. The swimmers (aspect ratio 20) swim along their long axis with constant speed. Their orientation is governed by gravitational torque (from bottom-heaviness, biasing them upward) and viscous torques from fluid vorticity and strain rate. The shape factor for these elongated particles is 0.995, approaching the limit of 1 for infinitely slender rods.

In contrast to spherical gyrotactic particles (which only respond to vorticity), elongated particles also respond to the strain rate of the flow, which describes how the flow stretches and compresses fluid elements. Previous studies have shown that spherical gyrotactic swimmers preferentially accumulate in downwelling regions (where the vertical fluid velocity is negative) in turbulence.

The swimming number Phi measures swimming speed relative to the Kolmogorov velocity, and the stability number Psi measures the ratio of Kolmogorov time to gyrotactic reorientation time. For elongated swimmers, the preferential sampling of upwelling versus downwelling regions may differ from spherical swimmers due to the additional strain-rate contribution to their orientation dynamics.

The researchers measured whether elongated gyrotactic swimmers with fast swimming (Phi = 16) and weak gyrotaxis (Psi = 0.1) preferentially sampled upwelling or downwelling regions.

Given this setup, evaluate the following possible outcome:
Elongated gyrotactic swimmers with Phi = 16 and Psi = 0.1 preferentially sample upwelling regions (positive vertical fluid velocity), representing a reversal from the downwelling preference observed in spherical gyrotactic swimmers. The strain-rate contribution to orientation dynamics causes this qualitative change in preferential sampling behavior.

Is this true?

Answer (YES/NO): YES